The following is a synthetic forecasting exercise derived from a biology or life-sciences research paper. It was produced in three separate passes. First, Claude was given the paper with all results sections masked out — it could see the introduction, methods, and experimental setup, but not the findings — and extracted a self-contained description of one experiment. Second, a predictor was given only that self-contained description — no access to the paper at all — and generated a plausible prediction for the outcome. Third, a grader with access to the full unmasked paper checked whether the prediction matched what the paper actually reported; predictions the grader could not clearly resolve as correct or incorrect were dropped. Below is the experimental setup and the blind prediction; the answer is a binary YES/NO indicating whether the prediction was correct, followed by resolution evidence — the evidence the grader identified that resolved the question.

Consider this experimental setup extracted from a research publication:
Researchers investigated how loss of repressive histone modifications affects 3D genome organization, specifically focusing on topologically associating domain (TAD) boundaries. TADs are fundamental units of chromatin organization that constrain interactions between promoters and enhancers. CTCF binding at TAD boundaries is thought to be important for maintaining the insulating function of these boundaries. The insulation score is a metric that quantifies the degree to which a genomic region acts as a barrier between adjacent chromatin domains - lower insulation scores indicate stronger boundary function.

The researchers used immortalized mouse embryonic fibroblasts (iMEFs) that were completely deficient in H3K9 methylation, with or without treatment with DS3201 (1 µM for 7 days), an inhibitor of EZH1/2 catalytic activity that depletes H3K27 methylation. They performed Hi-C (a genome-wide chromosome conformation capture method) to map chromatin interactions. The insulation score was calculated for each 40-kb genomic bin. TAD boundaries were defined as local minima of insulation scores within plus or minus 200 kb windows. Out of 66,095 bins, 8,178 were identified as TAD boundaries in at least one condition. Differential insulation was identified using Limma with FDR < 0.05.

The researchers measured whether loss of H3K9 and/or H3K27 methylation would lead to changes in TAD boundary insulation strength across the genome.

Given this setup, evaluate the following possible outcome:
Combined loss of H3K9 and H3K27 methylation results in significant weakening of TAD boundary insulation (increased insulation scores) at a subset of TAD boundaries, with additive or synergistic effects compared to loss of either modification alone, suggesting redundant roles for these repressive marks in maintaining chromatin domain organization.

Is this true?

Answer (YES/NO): NO